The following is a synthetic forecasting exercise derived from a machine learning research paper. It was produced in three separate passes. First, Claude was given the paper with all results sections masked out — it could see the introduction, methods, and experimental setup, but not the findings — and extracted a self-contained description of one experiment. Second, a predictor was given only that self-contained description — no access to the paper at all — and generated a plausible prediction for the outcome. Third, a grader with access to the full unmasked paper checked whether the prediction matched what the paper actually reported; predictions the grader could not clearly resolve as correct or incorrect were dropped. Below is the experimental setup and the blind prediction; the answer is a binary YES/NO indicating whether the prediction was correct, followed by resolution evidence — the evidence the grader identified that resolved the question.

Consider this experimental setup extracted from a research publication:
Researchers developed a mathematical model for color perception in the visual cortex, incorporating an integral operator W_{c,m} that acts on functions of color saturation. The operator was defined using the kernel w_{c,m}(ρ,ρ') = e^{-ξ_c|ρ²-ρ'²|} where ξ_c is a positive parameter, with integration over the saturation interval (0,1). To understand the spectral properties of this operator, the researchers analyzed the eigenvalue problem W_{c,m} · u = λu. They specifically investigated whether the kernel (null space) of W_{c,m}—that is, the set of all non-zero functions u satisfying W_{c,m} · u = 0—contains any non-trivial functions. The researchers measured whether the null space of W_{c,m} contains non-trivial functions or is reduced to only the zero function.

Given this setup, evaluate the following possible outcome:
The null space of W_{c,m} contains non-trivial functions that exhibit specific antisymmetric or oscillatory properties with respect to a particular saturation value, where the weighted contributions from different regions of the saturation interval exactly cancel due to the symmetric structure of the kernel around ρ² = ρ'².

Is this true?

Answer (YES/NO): NO